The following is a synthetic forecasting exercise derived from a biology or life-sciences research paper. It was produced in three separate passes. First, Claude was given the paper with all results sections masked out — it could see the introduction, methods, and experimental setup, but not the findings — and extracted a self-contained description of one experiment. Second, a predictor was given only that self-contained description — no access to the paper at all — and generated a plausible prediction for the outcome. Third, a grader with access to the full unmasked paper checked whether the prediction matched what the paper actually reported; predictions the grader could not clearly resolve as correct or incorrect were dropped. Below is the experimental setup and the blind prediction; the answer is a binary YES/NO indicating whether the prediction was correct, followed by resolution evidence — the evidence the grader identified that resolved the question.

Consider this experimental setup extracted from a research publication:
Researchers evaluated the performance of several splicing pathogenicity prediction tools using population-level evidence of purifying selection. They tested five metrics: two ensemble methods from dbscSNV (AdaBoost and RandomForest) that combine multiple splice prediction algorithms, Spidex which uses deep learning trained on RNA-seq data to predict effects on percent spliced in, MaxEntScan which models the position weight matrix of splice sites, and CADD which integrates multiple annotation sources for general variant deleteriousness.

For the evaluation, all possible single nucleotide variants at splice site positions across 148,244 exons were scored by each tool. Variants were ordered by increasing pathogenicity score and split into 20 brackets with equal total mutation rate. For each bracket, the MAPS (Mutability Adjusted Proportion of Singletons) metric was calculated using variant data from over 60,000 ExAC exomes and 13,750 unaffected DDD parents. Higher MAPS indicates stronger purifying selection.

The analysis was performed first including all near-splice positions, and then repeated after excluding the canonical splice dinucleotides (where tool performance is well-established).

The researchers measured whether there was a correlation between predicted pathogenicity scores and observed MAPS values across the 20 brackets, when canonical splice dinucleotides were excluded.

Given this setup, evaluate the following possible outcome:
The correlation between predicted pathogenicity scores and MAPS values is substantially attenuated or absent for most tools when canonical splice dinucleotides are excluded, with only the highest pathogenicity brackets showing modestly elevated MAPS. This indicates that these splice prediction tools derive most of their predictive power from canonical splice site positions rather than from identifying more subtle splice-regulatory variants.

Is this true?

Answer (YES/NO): NO